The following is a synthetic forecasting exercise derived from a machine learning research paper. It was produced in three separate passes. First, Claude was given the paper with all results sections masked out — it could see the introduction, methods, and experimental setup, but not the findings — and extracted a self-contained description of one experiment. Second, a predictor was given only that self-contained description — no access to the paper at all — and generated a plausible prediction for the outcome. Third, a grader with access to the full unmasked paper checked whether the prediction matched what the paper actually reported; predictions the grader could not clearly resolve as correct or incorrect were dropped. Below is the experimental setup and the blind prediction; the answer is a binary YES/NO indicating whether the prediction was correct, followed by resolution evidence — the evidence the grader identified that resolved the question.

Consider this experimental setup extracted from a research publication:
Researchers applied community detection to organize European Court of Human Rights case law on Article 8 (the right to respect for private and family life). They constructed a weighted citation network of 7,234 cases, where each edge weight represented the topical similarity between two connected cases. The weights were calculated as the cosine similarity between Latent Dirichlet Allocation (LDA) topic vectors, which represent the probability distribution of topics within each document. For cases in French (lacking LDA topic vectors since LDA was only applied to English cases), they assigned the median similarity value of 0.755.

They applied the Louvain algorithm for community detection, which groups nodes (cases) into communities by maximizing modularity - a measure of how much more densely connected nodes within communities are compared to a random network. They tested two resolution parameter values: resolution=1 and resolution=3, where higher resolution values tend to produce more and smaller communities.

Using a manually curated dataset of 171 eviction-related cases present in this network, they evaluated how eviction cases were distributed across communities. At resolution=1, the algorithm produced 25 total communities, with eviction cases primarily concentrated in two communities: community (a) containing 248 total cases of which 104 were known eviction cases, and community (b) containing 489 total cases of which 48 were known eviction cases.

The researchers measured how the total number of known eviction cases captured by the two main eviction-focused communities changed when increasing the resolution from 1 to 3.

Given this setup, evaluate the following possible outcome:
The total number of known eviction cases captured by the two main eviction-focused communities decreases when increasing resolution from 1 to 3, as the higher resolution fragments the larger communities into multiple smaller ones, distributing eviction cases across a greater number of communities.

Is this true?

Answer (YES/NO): NO